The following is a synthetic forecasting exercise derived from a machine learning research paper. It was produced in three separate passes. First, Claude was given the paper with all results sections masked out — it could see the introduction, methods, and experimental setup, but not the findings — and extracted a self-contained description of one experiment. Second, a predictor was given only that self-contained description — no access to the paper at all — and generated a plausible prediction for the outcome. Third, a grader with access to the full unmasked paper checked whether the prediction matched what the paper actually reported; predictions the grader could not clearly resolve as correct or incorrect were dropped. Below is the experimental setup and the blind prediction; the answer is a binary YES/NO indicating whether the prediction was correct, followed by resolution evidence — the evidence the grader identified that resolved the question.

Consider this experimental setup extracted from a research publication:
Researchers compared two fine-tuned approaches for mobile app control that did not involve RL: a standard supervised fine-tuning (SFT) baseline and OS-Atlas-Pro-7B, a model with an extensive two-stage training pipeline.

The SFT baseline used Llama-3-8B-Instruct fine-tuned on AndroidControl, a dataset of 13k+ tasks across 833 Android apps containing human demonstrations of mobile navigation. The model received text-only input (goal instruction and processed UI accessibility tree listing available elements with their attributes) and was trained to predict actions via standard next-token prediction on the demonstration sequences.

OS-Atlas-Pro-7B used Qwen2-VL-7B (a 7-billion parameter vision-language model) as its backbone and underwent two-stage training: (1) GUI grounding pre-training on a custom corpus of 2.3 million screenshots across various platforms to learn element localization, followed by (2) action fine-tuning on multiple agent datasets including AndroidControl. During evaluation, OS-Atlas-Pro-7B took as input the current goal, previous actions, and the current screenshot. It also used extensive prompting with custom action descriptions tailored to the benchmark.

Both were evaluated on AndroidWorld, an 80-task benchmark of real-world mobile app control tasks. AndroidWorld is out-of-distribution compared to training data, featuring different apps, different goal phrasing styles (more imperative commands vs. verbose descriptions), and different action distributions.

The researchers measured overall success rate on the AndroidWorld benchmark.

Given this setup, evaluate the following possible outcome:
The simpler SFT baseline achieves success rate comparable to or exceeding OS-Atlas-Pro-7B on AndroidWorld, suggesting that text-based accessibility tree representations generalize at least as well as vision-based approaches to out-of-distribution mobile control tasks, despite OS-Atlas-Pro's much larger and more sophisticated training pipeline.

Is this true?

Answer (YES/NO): NO